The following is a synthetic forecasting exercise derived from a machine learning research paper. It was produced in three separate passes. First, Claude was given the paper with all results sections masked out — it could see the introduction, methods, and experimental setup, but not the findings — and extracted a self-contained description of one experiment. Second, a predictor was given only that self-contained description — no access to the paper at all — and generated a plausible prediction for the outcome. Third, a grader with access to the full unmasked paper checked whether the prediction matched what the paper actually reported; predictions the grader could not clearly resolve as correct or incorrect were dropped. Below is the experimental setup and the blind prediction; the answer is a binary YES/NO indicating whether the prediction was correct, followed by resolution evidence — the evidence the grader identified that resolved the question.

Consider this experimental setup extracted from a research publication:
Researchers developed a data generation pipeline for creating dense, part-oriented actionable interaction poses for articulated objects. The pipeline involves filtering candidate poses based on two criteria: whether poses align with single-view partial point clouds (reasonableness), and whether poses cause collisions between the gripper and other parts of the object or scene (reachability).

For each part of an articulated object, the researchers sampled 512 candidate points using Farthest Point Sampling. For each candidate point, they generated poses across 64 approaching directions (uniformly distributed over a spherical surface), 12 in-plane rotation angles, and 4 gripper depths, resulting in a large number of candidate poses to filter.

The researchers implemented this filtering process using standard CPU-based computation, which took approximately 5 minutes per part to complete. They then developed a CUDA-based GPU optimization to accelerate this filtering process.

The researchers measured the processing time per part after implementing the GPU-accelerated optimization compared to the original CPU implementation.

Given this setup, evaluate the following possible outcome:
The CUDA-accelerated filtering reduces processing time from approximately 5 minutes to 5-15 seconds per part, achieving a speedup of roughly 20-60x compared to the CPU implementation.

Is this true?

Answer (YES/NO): NO